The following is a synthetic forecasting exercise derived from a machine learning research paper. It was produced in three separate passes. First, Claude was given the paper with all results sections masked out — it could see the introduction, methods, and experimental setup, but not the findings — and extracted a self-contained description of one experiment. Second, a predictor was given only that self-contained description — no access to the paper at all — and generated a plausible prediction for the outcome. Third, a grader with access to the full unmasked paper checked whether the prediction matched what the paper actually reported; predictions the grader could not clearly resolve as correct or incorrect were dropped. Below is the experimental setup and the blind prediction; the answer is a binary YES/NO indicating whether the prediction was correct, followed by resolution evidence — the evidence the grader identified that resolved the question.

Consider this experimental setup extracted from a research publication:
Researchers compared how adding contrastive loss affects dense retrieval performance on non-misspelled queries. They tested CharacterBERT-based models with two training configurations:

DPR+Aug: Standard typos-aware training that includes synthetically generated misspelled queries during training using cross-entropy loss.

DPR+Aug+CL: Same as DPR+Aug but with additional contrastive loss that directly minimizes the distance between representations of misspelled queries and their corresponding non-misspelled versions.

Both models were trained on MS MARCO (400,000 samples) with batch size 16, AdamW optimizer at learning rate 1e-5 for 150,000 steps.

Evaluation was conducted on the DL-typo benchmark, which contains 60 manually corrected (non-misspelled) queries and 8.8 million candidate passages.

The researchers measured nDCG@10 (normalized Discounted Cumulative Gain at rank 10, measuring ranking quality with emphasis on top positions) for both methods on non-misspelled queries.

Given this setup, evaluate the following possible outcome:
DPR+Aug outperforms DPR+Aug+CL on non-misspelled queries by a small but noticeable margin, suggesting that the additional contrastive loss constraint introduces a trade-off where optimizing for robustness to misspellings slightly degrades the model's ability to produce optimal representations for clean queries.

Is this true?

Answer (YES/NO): NO